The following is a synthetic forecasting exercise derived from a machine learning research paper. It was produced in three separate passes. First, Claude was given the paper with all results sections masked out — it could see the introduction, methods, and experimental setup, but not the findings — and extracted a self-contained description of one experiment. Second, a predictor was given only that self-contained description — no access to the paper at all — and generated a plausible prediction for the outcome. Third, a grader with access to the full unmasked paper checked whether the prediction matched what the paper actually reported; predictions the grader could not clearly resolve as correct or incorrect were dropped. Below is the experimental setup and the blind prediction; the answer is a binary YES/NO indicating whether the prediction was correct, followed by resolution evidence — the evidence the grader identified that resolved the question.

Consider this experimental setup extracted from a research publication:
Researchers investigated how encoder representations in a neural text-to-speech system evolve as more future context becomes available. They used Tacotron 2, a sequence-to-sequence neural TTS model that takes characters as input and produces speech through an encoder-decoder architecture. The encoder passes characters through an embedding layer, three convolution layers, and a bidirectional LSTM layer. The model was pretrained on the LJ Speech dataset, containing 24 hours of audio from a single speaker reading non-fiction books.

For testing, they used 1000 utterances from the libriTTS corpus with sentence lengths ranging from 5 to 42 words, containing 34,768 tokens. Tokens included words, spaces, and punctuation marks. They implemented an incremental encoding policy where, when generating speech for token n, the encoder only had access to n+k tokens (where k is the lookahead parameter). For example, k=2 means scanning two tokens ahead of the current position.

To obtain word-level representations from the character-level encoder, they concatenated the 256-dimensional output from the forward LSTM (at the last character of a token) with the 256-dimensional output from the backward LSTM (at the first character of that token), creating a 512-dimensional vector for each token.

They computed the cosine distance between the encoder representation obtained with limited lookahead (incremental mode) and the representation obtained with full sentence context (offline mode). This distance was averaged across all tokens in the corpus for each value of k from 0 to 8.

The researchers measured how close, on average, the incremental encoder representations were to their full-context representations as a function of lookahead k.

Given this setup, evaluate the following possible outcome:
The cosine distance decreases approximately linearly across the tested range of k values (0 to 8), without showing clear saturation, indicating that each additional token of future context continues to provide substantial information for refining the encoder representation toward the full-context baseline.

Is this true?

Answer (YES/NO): NO